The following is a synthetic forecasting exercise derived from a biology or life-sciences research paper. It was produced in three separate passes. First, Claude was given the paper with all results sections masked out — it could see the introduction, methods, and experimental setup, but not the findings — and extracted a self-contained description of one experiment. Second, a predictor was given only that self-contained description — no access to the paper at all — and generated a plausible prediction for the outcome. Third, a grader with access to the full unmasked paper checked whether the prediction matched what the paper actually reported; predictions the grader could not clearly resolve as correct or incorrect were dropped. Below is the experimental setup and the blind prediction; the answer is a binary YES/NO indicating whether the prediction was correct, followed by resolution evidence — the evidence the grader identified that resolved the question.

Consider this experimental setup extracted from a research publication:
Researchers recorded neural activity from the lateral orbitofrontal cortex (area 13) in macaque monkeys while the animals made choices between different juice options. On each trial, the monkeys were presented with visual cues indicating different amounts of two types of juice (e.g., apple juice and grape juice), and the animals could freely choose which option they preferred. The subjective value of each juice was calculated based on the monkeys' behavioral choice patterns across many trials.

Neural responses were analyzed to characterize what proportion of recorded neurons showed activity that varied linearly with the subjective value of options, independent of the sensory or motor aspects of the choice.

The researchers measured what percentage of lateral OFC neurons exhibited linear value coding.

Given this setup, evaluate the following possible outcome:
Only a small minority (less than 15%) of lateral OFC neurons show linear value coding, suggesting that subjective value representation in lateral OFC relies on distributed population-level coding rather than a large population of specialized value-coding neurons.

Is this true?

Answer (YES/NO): YES